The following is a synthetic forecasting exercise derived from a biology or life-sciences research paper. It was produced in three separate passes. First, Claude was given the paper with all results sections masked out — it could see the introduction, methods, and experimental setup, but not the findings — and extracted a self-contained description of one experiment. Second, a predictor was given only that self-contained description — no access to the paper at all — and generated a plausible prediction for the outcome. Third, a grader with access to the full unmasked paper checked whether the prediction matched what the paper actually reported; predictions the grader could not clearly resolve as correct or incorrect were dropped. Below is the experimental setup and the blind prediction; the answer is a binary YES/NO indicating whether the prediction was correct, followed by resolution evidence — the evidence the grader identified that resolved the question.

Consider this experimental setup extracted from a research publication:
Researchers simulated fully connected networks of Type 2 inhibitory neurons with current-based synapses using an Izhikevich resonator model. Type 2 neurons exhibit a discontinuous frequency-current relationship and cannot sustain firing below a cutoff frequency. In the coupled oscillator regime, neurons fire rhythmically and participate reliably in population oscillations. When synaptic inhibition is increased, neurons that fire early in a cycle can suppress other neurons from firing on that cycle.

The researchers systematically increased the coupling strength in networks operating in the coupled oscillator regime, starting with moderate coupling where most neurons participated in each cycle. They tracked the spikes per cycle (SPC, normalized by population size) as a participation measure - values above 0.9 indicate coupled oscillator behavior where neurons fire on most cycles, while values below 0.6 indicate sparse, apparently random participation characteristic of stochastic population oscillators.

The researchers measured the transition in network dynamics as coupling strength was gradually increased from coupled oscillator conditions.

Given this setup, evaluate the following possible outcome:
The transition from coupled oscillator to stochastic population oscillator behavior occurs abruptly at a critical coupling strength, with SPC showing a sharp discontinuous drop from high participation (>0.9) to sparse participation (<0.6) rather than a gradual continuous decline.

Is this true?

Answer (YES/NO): NO